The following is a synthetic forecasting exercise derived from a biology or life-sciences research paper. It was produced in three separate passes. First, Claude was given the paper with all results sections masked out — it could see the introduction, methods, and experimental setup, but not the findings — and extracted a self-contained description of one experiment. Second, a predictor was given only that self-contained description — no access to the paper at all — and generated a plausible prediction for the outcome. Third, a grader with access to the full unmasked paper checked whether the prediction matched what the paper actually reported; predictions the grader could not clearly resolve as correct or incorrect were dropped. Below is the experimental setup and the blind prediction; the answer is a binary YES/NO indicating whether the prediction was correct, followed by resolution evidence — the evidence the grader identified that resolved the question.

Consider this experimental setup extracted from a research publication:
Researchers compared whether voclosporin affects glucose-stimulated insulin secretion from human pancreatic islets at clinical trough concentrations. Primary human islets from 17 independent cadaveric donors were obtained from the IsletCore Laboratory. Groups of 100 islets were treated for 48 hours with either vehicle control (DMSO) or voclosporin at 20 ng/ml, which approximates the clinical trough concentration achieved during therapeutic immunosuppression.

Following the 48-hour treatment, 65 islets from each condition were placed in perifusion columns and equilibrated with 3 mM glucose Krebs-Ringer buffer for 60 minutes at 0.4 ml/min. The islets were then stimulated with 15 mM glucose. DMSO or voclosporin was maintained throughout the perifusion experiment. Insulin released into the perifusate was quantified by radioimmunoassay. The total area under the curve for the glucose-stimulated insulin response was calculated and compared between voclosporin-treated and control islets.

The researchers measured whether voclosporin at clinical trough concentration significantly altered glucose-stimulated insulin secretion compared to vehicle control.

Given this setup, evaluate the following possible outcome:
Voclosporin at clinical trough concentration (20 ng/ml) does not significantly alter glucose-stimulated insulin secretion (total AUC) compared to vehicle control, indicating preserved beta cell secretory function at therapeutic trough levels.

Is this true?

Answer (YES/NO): YES